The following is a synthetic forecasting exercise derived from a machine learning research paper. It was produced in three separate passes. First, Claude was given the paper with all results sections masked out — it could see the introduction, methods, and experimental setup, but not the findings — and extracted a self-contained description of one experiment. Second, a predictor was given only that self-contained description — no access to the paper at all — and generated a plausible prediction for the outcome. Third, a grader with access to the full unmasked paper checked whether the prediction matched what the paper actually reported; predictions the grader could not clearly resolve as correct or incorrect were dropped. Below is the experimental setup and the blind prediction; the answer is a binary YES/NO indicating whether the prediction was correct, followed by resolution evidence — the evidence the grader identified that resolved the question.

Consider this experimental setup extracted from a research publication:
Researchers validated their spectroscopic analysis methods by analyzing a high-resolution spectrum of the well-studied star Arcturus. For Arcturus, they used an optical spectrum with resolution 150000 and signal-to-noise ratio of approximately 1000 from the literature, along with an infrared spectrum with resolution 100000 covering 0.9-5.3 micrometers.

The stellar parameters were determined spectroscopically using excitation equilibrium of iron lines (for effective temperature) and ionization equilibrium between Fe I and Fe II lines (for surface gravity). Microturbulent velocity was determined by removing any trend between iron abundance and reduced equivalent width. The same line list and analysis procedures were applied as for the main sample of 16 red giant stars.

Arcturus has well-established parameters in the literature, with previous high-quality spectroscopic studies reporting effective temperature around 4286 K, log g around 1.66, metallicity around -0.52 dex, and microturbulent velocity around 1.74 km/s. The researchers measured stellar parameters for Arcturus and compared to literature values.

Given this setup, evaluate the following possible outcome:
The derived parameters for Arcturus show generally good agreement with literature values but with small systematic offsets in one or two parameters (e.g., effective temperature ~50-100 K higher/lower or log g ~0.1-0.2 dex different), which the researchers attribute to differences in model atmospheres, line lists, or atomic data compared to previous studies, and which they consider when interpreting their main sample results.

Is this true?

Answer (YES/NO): NO